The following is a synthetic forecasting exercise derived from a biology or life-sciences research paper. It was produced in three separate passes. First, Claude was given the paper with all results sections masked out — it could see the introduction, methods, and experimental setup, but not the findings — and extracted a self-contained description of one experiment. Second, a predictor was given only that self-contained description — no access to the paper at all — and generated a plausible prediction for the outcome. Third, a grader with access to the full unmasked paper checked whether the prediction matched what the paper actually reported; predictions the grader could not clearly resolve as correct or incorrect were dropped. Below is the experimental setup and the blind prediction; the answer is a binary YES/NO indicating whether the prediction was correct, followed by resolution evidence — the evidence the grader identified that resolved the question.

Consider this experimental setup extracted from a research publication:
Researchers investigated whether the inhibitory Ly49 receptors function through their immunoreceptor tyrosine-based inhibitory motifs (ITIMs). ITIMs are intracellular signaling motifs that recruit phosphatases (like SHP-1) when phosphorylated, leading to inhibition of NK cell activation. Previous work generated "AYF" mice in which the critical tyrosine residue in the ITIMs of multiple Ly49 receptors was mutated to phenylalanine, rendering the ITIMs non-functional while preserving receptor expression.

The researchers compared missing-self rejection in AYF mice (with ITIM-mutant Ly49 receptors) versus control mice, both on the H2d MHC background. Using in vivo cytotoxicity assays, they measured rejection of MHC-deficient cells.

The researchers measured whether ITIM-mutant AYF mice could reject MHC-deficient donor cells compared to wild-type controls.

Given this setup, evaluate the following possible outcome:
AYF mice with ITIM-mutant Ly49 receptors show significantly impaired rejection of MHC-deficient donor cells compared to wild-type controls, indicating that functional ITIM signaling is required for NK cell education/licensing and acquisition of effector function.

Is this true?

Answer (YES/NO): YES